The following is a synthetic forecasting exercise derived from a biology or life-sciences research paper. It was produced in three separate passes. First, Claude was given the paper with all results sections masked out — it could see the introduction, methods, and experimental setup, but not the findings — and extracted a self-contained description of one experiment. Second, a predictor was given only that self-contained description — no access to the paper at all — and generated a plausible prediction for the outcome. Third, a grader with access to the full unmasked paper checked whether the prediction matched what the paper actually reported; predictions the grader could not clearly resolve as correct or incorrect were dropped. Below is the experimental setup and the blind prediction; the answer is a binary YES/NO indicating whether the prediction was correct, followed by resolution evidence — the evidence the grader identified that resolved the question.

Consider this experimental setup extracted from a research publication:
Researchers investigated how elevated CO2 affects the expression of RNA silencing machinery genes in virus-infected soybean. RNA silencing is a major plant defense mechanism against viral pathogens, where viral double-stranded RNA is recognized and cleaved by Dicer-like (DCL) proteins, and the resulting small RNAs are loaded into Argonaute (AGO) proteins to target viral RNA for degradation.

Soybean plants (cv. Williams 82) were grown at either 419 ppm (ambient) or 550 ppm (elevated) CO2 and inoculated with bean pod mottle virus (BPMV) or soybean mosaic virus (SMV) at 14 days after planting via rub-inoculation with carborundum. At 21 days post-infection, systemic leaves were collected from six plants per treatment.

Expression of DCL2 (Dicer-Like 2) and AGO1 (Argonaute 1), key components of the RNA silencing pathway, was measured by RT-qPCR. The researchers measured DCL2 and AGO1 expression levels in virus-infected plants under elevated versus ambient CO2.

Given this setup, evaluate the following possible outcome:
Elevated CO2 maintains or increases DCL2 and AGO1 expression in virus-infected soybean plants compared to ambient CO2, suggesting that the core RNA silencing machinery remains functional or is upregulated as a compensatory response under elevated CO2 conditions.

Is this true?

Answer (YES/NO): NO